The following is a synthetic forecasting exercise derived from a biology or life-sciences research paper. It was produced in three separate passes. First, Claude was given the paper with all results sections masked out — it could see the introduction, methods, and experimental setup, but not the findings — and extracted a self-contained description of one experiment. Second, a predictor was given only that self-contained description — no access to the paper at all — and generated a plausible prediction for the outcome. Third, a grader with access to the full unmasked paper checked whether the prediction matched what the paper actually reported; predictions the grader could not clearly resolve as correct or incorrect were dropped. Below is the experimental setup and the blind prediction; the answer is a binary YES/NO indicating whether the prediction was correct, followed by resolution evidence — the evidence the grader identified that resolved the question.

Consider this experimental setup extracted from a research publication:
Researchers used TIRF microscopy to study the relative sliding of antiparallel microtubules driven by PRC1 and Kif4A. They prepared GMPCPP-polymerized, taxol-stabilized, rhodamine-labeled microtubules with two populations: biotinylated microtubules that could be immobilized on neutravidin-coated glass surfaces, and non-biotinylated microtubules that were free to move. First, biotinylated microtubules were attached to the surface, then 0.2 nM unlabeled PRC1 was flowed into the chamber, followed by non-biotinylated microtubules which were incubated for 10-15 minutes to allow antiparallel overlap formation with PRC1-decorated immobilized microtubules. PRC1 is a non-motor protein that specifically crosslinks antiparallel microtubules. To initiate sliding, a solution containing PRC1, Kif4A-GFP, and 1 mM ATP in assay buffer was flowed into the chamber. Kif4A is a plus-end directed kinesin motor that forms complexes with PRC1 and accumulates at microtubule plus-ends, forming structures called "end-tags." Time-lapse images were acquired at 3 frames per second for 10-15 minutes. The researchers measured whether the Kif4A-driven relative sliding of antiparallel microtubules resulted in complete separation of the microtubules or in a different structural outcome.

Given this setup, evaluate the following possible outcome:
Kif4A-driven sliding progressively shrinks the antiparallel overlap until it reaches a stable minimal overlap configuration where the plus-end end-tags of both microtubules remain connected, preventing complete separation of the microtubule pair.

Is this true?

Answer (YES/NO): YES